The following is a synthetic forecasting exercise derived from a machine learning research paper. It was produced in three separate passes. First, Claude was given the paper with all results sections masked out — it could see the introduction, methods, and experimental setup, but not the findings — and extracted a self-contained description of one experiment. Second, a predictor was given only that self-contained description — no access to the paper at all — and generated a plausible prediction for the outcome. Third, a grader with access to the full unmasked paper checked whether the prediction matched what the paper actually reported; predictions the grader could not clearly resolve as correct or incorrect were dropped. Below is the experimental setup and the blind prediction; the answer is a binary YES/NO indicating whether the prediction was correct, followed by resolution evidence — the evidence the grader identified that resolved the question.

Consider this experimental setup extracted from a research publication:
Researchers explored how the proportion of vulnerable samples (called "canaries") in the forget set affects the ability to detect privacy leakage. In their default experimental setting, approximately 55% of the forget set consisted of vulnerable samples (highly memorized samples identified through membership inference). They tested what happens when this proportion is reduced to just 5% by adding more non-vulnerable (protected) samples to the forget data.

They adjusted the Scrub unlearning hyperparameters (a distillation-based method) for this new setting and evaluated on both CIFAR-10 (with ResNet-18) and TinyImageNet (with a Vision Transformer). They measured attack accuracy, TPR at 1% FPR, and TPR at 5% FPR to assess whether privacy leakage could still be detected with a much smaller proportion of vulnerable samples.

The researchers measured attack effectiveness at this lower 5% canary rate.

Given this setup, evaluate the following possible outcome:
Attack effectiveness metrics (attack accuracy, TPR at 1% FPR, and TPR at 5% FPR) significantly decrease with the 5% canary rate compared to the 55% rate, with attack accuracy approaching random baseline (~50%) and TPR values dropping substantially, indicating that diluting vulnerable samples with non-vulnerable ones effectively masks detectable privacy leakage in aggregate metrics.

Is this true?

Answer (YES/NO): NO